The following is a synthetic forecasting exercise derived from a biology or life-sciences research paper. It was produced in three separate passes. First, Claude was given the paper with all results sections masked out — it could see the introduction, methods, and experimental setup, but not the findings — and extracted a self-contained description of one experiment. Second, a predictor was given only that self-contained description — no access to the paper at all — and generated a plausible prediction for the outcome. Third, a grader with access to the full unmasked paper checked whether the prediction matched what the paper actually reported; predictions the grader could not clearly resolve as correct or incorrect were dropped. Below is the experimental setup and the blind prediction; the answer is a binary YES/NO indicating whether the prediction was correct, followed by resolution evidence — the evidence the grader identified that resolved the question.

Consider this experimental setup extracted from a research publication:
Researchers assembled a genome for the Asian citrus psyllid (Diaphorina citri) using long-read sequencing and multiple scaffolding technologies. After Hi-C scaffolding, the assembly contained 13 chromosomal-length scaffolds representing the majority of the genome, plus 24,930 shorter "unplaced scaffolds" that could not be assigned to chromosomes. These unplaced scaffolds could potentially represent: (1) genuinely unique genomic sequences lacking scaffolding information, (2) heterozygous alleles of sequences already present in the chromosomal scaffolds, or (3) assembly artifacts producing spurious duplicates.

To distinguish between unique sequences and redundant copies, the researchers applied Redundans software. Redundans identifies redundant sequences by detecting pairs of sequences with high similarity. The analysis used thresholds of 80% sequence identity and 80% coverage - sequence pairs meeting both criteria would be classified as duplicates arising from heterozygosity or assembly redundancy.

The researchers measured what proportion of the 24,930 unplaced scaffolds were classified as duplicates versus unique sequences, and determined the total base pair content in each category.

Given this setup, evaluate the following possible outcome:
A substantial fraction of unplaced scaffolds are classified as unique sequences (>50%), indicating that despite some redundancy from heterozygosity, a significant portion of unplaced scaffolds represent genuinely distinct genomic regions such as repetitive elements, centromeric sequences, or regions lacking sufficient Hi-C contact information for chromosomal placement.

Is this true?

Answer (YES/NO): NO